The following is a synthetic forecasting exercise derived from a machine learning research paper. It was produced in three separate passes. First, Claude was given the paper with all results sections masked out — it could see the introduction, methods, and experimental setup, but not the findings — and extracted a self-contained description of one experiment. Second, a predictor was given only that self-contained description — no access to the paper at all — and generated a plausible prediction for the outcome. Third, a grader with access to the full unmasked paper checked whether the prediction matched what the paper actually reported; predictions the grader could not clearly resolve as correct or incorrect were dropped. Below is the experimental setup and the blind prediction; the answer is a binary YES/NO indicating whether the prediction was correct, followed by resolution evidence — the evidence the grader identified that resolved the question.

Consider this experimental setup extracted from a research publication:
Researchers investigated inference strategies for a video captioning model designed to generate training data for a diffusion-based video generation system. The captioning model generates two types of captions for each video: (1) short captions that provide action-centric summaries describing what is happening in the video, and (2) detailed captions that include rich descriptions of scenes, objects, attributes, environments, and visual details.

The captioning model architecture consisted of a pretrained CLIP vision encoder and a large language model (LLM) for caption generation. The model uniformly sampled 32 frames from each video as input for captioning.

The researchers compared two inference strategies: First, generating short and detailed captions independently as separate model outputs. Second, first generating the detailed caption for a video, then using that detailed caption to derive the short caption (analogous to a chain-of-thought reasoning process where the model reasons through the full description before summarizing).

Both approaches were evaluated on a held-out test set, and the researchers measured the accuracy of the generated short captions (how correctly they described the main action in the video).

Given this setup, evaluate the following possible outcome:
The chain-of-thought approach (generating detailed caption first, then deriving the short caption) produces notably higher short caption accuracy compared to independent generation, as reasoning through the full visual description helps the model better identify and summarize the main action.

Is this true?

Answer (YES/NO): YES